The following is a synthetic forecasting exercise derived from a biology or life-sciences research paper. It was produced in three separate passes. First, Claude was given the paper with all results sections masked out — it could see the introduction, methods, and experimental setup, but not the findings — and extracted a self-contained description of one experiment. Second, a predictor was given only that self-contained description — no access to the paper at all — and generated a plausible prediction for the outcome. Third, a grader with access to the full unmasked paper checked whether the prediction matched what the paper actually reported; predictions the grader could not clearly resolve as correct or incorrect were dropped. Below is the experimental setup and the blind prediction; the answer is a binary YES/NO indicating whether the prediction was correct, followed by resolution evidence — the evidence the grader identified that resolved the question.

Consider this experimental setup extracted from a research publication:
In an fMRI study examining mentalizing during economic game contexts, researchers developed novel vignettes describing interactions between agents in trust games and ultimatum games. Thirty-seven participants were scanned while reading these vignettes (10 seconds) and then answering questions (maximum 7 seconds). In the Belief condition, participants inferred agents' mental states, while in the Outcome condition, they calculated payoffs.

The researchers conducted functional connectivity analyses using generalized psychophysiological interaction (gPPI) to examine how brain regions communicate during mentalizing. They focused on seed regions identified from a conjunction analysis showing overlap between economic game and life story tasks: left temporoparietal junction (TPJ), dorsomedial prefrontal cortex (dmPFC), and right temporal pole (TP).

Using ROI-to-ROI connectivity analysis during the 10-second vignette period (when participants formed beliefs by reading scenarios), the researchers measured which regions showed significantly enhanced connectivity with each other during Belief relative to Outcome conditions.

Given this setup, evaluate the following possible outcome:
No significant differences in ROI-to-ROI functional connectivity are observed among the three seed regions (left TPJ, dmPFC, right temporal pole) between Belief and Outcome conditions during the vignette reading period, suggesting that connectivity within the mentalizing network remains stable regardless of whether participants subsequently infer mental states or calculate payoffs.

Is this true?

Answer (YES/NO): NO